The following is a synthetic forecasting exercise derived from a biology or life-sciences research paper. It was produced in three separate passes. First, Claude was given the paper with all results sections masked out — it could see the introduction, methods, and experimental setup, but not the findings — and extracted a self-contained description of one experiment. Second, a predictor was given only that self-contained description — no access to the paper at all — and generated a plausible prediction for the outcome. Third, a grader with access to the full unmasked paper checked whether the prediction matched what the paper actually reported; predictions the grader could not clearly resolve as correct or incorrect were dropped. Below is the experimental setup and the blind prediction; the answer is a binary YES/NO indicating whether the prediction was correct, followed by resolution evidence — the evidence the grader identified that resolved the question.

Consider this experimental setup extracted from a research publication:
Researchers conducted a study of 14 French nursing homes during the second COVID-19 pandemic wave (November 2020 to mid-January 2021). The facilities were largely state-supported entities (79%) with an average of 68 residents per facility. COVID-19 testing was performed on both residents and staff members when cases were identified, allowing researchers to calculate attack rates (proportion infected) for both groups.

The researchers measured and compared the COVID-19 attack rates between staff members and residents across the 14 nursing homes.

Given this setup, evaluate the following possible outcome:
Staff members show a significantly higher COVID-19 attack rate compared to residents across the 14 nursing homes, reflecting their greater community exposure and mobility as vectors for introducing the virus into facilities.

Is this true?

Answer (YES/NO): NO